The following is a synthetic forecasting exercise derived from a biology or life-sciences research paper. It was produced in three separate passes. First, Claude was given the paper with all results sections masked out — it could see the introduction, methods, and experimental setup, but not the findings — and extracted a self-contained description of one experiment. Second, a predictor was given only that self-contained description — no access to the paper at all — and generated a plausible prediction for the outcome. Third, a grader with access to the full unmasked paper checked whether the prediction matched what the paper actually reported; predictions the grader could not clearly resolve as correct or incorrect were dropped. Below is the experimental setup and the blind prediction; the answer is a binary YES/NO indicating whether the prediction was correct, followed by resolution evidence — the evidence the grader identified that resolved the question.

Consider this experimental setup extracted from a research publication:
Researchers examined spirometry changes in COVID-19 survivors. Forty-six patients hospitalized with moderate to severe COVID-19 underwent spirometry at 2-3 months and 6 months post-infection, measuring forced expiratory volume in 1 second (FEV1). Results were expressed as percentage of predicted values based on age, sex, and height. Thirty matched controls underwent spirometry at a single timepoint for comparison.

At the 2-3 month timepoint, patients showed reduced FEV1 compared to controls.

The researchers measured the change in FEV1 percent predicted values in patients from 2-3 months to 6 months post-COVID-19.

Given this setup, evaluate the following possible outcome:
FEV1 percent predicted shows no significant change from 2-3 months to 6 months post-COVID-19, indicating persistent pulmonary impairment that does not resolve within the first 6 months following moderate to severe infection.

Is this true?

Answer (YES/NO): NO